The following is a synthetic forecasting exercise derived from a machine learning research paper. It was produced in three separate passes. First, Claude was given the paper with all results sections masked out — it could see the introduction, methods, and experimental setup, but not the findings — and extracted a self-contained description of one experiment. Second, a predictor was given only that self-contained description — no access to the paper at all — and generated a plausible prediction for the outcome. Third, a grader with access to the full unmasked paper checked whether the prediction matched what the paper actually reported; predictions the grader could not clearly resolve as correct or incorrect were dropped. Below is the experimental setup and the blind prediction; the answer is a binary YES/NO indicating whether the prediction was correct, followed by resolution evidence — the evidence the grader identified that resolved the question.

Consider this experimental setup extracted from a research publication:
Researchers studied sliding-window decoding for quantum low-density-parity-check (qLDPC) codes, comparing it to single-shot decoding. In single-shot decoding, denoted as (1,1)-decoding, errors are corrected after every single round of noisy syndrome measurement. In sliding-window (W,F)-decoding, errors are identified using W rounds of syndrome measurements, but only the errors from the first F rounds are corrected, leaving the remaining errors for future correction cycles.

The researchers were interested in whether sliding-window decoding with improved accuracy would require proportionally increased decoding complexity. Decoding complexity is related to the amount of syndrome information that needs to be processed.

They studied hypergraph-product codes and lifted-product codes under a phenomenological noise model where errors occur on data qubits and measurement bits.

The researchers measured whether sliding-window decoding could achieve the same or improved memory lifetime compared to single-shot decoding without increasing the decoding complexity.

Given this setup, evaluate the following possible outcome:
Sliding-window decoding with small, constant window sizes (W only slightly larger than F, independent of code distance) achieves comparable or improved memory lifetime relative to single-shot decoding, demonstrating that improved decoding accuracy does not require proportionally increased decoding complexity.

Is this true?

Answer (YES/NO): NO